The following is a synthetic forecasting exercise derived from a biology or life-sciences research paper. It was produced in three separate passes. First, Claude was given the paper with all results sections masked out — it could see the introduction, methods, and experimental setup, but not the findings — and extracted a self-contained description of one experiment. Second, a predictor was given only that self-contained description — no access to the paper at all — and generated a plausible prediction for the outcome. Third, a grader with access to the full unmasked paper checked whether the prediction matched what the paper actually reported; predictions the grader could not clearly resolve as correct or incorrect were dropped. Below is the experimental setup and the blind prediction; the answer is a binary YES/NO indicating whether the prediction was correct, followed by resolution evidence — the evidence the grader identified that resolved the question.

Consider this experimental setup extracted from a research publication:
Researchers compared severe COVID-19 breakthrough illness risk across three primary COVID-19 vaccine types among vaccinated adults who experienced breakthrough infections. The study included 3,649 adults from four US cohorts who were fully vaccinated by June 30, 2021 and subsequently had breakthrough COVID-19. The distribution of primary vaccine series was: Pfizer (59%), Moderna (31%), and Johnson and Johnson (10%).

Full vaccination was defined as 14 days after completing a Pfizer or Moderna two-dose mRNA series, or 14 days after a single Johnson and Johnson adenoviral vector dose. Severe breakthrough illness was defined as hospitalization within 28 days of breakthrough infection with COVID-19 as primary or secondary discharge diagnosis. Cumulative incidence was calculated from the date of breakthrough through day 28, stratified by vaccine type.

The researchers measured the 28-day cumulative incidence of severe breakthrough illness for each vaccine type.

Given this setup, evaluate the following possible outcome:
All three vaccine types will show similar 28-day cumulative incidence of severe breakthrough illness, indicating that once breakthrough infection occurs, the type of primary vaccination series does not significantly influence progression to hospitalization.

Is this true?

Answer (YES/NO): NO